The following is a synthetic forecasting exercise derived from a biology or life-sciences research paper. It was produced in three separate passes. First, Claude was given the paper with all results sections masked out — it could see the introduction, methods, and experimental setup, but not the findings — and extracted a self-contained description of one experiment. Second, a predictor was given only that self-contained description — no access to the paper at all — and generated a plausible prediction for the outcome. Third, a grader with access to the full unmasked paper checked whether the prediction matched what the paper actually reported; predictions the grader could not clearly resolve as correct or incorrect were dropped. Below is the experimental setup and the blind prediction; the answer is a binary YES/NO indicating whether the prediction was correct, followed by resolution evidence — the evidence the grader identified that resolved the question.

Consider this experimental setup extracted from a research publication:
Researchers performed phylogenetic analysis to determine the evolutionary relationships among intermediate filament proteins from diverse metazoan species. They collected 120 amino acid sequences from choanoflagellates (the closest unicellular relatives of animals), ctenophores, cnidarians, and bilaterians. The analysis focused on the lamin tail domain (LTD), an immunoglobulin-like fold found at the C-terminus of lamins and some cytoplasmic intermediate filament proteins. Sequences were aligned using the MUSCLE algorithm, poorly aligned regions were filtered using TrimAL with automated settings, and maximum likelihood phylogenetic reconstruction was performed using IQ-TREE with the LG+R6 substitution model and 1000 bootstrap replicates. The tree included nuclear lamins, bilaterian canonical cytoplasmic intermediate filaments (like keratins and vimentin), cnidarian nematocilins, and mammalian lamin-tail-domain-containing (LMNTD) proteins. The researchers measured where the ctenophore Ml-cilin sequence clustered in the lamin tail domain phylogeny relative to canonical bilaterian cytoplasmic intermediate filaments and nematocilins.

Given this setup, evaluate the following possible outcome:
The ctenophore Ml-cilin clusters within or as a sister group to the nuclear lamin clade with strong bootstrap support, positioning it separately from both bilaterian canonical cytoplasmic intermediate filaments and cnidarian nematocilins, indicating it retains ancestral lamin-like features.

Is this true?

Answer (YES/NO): NO